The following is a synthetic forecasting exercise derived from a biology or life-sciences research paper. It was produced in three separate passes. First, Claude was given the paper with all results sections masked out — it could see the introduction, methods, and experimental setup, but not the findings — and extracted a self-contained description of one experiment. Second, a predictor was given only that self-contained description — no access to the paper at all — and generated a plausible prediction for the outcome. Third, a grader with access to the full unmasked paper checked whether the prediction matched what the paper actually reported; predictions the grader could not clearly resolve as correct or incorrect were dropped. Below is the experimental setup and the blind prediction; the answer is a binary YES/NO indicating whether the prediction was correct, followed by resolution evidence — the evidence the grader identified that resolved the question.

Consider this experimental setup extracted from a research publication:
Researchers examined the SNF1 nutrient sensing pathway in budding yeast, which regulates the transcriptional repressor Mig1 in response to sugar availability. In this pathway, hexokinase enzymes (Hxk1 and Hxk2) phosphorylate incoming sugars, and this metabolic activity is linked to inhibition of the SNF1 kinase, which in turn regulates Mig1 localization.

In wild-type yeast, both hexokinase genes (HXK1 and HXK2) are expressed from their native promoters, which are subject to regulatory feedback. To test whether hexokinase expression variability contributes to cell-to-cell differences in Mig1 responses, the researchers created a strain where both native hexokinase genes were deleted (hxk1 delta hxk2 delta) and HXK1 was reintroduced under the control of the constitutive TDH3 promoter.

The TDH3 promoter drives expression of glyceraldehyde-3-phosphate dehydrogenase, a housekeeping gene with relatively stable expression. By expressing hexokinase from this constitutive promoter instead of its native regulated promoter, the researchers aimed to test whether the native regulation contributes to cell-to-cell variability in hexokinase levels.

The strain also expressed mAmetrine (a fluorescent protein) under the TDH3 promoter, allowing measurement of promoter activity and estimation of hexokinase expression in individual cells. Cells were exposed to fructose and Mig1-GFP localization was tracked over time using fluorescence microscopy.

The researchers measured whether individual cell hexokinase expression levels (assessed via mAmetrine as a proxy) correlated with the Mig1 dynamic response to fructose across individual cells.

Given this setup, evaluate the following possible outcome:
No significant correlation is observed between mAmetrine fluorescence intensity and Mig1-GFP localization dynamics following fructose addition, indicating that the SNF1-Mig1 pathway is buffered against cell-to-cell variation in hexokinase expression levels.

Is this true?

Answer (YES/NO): NO